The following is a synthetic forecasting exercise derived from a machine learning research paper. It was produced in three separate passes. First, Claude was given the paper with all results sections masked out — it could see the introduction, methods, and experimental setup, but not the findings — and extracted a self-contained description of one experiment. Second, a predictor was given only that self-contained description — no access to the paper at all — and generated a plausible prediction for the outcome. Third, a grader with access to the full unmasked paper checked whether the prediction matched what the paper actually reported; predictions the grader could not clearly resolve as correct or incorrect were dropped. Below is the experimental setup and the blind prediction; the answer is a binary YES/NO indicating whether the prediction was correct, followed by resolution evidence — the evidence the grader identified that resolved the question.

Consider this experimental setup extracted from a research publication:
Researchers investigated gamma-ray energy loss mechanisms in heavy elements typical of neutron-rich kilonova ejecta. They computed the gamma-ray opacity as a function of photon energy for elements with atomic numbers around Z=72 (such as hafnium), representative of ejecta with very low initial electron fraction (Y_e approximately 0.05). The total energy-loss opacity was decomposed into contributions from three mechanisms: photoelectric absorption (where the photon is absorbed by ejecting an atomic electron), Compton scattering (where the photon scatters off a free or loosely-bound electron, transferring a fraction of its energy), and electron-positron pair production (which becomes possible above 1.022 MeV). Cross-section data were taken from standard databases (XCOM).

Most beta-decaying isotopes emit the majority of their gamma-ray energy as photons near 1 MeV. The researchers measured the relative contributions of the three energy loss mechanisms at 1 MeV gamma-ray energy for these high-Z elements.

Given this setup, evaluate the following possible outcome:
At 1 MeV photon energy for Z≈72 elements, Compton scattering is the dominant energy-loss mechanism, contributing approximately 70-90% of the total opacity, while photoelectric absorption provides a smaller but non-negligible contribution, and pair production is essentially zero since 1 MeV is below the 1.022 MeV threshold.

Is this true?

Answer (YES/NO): NO